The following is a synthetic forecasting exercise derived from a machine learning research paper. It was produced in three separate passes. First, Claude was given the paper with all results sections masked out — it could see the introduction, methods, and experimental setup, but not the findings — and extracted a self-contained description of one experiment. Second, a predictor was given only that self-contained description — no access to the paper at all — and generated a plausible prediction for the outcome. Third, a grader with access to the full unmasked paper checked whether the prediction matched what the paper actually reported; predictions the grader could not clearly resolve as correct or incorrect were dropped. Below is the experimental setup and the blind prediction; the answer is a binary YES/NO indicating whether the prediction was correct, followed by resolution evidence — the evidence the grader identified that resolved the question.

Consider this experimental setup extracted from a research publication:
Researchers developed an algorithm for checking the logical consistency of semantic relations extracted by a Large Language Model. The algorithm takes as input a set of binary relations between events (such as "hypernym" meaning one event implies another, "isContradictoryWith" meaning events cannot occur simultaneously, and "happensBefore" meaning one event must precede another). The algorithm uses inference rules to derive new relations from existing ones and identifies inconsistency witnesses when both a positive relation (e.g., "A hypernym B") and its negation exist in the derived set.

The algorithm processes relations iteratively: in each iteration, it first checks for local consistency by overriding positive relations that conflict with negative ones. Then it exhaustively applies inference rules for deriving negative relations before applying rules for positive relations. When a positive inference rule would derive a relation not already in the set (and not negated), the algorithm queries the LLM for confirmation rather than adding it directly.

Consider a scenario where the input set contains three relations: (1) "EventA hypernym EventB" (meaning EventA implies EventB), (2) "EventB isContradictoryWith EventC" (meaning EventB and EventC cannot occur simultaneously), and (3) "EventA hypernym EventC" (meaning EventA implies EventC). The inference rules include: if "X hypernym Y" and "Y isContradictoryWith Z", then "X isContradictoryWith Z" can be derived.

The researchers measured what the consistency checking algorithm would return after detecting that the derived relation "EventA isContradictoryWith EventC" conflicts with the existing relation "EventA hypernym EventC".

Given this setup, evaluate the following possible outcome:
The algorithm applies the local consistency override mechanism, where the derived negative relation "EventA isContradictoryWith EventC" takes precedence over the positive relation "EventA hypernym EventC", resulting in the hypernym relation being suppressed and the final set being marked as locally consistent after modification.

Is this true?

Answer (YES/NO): NO